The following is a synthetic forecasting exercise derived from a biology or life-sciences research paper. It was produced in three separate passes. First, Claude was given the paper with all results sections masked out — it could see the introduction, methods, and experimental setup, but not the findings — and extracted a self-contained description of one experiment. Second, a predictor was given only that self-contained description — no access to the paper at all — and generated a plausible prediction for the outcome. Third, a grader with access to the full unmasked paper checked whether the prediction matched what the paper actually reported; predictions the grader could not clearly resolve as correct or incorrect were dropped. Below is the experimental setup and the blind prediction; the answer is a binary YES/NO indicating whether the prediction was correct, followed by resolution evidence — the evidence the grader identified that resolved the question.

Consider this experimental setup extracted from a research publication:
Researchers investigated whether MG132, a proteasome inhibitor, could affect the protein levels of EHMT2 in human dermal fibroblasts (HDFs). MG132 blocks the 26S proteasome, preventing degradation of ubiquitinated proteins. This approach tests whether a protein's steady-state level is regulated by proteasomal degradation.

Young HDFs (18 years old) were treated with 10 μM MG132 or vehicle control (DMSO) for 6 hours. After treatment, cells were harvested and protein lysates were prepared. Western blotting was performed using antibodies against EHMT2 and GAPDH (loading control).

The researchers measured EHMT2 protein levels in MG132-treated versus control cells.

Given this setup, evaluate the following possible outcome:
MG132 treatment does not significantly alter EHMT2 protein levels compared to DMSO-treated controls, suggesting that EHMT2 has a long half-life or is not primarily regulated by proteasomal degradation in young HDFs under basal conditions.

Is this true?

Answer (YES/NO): NO